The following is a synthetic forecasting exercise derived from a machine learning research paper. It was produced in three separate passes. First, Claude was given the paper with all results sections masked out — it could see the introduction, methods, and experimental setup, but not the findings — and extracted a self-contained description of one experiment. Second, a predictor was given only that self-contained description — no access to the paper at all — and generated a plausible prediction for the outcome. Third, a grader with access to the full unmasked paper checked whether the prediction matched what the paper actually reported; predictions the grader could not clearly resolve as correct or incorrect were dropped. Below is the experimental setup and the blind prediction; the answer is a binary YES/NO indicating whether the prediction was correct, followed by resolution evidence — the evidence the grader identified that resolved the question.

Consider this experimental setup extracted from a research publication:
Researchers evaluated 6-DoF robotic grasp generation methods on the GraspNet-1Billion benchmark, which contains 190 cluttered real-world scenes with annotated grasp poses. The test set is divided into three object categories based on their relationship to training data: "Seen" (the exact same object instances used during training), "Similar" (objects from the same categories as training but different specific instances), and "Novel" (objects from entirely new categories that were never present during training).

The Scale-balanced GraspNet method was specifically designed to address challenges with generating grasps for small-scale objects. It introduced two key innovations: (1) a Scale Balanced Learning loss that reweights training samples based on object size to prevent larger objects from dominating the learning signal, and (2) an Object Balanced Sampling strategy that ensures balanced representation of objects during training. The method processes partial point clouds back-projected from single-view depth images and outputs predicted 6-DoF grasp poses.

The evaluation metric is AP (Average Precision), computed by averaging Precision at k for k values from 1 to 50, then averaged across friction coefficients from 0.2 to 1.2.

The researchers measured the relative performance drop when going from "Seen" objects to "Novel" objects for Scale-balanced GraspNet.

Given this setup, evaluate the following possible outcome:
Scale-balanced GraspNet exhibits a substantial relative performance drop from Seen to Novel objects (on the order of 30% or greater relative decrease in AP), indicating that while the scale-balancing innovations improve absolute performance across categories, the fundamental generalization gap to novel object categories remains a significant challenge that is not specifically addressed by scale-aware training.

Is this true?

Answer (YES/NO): YES